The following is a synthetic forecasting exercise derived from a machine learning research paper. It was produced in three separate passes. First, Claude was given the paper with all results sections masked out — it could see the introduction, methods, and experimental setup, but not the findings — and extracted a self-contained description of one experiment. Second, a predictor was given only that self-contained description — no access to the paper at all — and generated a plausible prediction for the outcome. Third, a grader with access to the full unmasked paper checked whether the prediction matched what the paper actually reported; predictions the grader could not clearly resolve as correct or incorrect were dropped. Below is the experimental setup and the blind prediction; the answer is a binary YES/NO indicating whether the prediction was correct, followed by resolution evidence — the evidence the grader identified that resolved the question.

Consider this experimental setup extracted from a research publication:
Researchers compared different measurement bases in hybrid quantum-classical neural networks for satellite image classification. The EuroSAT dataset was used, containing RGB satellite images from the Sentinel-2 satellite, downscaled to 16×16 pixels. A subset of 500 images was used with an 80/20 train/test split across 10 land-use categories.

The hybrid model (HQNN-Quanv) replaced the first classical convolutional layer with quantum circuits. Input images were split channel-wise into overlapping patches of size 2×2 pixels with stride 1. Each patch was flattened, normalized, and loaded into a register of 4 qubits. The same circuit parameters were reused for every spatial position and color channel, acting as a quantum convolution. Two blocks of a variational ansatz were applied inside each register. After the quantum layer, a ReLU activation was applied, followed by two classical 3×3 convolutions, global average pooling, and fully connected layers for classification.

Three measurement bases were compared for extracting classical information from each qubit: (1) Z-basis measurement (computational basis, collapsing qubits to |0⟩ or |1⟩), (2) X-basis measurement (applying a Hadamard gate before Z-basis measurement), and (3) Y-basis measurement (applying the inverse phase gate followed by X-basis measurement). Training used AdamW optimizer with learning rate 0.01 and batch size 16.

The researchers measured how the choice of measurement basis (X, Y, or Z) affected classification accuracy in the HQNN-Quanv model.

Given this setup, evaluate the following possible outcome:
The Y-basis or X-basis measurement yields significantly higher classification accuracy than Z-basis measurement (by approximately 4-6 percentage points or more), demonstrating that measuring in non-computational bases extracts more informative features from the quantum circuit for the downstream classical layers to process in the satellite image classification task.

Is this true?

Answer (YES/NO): NO